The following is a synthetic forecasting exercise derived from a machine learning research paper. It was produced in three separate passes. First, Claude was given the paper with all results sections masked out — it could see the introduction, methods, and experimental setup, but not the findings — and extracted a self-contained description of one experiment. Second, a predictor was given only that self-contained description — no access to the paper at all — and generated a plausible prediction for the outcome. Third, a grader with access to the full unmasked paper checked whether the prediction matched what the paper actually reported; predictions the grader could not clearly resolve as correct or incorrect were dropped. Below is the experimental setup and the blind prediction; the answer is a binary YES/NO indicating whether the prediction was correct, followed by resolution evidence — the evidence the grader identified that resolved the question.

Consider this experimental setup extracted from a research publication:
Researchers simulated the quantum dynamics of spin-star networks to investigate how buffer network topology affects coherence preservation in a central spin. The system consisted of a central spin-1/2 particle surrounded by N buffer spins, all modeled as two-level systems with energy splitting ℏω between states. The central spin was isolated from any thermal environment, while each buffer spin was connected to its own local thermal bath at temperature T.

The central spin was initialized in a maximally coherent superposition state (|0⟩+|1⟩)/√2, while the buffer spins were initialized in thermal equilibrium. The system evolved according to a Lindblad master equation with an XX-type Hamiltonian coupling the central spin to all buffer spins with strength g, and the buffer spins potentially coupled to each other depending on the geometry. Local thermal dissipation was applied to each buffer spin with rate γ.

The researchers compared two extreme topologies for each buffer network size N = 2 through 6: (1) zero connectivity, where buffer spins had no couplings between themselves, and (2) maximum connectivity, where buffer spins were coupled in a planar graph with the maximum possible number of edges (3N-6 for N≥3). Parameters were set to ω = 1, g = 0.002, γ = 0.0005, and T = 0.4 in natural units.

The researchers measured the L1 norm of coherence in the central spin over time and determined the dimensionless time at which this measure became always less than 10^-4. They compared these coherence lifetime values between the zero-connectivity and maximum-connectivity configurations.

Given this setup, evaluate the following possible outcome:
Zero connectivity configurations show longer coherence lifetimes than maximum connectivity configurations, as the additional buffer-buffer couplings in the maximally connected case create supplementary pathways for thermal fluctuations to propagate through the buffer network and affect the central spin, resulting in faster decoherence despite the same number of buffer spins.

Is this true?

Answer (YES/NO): NO